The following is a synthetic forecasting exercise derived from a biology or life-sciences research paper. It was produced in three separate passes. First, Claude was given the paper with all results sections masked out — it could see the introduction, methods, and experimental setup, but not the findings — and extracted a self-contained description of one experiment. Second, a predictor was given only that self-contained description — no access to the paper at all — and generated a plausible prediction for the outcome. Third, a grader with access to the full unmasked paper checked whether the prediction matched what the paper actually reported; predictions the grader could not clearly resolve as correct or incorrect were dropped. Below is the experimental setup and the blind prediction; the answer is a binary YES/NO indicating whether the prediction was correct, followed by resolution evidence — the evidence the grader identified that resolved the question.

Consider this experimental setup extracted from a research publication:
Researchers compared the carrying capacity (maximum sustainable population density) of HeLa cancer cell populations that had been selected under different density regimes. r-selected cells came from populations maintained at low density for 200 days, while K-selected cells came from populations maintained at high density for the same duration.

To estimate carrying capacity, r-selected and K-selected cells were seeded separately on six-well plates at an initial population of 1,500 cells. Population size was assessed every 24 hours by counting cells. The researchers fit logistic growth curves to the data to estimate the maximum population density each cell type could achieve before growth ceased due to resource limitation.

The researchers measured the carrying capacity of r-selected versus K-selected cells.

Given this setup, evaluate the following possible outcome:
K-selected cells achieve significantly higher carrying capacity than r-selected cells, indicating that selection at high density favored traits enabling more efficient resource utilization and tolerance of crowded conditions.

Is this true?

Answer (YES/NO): YES